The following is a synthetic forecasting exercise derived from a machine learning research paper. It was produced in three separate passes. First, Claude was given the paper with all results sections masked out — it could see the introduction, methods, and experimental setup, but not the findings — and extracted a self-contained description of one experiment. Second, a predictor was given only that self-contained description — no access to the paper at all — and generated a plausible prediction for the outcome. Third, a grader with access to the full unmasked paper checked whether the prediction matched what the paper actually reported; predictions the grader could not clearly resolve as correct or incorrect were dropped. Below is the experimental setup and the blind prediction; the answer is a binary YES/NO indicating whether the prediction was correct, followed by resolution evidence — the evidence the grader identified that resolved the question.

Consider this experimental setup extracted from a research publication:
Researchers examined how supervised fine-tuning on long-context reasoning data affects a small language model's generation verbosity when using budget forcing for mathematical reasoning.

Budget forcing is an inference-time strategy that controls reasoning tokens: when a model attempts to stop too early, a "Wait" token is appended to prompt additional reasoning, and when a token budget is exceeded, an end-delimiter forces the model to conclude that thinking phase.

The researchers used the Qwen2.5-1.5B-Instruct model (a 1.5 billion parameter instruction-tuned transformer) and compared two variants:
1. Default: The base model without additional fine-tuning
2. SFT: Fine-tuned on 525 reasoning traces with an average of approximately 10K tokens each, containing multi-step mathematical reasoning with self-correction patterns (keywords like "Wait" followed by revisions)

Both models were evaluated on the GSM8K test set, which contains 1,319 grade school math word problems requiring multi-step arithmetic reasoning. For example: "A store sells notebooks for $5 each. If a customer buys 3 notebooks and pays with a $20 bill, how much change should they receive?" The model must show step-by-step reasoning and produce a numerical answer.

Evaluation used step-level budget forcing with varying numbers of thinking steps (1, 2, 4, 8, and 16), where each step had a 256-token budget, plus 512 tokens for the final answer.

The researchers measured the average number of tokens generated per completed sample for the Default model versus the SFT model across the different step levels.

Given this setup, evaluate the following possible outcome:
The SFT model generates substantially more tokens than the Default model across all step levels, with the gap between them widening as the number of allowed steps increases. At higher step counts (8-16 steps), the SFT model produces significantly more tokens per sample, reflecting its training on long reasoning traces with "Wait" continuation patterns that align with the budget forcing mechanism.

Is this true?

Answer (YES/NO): NO